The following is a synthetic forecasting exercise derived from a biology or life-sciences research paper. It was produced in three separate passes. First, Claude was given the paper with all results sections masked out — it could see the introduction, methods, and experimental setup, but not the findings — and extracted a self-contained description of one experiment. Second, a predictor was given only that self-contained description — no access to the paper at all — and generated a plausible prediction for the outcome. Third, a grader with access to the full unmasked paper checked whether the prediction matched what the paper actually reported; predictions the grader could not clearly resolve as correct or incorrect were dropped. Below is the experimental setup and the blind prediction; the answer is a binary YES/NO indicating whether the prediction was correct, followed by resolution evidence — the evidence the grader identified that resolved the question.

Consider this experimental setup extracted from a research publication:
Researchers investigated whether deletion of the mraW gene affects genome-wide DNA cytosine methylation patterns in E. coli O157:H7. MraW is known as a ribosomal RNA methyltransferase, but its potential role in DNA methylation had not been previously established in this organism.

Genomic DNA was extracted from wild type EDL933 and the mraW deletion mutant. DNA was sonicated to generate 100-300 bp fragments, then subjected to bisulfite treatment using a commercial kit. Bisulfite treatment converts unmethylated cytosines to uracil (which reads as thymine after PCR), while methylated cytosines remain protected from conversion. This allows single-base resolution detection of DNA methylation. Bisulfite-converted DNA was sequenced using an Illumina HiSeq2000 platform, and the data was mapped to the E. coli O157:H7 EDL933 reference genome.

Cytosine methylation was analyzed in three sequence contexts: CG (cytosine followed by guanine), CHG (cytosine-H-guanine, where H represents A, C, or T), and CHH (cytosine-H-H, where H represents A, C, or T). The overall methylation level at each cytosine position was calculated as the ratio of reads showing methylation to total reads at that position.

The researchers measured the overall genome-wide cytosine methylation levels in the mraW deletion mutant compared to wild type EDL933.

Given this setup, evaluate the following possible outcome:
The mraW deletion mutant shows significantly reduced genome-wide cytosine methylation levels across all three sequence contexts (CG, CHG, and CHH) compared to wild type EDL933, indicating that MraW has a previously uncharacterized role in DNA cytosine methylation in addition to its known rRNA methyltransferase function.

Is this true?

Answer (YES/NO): NO